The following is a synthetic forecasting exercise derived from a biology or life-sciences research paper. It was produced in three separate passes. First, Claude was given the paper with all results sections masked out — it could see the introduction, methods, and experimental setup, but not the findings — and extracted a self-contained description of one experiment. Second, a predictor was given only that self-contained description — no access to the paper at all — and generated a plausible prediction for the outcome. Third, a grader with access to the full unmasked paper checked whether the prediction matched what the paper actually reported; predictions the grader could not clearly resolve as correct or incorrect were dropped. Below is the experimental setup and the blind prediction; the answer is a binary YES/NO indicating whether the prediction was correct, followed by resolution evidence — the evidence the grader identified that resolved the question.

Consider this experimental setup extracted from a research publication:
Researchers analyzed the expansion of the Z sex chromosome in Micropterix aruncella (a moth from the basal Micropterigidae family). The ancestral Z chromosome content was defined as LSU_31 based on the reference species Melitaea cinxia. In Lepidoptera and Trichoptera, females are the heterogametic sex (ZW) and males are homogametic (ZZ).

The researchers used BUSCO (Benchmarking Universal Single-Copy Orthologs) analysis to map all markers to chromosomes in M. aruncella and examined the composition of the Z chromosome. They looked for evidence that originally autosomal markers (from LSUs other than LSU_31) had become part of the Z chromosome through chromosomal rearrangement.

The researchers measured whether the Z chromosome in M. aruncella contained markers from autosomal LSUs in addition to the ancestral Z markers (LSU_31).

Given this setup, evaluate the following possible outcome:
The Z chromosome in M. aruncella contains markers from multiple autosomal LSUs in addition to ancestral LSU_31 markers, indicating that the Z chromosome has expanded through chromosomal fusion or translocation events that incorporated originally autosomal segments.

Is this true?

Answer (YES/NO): NO